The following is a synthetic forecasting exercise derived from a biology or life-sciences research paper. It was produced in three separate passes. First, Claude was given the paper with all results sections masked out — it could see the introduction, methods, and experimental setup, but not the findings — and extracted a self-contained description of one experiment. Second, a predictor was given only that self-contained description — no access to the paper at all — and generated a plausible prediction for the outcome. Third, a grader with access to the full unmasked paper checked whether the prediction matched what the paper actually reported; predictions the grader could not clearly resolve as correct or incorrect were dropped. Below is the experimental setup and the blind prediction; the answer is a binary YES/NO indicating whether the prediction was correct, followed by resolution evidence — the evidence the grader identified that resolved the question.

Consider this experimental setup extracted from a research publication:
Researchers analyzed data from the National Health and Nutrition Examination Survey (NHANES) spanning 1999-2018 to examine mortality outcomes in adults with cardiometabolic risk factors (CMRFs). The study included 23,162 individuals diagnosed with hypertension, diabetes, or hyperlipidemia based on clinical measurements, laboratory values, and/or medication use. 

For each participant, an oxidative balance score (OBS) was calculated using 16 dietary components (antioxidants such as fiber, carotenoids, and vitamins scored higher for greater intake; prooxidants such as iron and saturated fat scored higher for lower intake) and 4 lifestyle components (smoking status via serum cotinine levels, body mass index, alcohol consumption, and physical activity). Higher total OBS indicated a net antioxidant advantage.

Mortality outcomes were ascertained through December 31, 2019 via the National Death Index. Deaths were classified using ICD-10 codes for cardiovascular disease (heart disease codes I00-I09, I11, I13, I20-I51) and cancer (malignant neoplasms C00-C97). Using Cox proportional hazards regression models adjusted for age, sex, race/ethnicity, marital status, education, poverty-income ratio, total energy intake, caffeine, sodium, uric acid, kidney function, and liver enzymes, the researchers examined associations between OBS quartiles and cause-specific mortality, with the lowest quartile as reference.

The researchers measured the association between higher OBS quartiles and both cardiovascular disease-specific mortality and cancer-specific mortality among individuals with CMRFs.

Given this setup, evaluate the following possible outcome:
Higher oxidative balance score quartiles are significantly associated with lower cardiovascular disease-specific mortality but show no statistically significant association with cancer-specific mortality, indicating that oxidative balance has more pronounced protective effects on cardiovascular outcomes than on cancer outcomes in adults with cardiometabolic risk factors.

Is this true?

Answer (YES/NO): NO